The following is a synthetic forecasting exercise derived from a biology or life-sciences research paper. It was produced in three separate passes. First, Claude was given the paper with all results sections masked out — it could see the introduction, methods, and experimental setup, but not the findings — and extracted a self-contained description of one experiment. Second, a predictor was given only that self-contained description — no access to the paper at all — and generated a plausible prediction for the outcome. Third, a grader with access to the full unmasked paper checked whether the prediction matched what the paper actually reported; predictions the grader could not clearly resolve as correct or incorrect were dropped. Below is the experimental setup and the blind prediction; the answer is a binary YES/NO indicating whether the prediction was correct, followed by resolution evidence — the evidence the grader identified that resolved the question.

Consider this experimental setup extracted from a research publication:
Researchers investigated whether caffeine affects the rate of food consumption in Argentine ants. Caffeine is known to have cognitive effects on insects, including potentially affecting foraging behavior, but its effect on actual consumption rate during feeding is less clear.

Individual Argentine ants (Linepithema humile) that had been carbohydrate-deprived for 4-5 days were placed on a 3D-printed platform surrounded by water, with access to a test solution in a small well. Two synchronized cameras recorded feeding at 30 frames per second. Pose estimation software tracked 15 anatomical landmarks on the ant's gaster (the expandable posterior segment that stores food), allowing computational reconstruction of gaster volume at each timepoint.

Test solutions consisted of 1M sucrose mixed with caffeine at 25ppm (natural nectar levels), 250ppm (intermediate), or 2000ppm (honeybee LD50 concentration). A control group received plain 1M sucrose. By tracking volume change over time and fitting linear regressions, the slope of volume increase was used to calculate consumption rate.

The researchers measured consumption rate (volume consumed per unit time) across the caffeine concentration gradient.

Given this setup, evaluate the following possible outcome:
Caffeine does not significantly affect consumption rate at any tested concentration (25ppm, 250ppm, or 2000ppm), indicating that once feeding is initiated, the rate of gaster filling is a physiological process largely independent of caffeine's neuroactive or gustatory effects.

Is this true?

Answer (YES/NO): YES